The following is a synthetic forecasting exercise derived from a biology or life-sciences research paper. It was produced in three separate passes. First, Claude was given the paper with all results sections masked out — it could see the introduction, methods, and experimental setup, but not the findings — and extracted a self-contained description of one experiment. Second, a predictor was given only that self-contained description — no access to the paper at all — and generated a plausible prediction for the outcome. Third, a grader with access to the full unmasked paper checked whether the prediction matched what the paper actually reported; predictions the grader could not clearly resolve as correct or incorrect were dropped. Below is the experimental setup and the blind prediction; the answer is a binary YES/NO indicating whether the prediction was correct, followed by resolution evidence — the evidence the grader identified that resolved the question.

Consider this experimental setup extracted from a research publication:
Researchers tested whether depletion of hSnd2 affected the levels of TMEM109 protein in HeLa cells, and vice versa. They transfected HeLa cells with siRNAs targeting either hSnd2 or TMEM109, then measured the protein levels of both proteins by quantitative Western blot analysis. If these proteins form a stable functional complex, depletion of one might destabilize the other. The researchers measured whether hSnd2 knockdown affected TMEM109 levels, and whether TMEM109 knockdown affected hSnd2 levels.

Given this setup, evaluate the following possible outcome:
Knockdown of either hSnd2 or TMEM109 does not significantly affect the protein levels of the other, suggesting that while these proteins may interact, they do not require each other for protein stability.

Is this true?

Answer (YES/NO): NO